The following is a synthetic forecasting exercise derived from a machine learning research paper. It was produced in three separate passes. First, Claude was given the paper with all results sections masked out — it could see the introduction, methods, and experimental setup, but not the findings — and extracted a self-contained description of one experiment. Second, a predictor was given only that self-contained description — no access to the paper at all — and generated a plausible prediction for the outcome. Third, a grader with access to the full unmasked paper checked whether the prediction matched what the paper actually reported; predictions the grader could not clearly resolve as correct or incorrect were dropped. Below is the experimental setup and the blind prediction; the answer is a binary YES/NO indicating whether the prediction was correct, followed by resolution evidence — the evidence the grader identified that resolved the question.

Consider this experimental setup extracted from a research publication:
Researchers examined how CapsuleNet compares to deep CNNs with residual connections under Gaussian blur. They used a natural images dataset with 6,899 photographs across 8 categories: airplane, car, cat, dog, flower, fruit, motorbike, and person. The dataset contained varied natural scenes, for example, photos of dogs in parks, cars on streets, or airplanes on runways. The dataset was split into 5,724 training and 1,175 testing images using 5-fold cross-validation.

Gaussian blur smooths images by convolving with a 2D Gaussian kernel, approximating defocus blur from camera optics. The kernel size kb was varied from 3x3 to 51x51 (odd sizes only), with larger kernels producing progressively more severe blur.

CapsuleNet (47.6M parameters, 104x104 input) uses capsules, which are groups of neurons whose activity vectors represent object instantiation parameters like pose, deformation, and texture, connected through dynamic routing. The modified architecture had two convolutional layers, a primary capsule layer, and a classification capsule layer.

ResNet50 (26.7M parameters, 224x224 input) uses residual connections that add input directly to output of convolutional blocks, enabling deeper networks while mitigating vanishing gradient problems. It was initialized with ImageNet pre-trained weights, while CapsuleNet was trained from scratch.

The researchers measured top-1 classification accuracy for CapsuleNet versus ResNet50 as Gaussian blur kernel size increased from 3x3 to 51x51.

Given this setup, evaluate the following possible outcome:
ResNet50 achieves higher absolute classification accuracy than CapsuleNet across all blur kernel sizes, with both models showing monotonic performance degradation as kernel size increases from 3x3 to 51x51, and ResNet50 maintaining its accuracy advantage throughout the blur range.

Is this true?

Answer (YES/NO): NO